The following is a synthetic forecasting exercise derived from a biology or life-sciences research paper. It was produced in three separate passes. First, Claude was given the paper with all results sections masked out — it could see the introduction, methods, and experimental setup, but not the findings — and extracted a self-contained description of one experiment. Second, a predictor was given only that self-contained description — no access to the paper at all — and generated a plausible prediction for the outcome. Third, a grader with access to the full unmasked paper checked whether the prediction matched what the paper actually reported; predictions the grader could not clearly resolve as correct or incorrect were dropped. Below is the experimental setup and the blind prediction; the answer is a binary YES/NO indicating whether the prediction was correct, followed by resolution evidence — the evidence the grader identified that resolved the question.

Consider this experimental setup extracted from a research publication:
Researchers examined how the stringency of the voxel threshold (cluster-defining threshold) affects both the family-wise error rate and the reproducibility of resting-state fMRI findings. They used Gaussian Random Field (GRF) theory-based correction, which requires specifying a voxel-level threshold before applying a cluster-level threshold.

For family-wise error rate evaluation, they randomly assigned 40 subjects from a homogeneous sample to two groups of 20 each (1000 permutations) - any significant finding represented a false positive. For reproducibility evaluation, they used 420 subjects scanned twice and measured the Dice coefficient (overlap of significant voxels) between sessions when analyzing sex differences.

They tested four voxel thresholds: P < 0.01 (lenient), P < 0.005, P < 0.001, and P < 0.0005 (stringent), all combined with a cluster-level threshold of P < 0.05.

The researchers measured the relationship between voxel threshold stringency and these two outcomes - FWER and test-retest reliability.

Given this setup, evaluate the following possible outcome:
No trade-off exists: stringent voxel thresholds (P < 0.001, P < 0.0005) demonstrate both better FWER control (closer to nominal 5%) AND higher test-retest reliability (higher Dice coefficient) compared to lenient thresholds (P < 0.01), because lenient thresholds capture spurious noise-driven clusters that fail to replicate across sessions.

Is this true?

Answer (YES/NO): NO